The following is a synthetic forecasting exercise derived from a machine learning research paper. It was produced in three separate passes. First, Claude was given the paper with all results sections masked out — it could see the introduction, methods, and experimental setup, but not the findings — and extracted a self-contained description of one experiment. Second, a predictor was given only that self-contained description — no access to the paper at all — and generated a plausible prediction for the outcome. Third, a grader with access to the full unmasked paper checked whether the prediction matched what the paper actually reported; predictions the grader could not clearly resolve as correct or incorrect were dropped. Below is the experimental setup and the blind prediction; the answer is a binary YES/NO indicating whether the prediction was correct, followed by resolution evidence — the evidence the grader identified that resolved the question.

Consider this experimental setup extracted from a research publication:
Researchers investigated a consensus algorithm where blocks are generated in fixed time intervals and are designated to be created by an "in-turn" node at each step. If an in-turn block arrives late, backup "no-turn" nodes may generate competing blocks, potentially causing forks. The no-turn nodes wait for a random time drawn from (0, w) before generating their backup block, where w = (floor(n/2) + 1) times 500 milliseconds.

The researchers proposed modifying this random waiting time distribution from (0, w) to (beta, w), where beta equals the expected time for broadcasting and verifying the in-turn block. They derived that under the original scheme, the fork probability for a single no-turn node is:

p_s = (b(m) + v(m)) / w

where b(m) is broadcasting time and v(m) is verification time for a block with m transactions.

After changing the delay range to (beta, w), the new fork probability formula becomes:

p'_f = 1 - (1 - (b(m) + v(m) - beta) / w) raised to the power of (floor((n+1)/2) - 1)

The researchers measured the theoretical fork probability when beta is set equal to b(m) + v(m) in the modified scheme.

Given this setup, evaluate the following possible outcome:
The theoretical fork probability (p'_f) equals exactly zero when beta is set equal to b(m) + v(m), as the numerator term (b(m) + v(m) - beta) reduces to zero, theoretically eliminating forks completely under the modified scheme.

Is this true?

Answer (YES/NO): YES